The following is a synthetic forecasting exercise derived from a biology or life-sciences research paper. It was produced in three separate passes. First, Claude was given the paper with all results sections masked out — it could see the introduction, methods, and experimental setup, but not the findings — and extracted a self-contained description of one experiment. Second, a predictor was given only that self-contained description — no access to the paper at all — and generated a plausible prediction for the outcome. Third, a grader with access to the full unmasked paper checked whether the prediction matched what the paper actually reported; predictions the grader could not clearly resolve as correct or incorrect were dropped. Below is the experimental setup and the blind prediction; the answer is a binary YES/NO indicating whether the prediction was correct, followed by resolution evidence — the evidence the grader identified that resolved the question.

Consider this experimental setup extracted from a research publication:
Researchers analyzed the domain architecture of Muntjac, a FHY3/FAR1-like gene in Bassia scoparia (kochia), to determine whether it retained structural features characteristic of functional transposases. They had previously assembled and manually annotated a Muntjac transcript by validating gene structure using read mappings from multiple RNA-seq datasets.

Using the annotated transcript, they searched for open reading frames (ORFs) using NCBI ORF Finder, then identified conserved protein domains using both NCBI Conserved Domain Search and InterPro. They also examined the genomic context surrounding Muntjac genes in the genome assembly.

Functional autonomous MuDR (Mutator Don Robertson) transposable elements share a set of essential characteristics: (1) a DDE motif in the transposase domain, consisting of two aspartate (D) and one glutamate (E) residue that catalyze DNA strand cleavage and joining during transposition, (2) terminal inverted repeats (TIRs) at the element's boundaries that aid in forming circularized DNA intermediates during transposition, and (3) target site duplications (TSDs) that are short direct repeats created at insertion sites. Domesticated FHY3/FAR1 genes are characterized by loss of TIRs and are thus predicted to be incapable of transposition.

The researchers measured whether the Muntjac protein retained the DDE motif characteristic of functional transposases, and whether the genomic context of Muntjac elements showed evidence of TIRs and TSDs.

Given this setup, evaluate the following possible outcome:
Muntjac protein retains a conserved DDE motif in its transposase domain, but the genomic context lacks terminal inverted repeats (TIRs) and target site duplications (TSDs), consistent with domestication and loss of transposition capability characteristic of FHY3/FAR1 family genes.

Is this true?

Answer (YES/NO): NO